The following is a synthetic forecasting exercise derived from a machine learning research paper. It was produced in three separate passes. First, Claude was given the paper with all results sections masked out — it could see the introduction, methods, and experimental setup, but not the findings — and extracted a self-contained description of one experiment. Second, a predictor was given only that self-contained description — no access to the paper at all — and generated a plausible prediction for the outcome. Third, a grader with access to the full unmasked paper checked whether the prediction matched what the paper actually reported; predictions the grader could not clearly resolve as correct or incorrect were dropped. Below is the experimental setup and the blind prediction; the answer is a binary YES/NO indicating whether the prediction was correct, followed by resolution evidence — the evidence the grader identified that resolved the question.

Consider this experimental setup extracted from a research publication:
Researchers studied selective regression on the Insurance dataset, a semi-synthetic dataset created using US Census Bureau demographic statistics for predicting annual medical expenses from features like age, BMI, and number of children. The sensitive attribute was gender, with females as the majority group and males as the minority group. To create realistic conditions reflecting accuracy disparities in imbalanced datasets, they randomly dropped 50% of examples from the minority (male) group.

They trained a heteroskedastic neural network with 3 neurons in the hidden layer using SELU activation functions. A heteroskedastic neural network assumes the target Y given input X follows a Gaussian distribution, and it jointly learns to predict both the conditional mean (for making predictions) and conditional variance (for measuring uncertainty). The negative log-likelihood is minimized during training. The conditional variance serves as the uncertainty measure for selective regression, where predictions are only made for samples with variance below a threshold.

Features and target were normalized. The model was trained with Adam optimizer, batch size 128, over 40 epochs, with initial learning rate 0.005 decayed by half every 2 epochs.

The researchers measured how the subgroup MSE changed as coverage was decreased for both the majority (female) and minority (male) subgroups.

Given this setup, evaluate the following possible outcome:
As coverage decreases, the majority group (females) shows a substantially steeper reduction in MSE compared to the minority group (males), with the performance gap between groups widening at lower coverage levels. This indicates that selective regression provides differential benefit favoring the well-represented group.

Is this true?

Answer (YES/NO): NO